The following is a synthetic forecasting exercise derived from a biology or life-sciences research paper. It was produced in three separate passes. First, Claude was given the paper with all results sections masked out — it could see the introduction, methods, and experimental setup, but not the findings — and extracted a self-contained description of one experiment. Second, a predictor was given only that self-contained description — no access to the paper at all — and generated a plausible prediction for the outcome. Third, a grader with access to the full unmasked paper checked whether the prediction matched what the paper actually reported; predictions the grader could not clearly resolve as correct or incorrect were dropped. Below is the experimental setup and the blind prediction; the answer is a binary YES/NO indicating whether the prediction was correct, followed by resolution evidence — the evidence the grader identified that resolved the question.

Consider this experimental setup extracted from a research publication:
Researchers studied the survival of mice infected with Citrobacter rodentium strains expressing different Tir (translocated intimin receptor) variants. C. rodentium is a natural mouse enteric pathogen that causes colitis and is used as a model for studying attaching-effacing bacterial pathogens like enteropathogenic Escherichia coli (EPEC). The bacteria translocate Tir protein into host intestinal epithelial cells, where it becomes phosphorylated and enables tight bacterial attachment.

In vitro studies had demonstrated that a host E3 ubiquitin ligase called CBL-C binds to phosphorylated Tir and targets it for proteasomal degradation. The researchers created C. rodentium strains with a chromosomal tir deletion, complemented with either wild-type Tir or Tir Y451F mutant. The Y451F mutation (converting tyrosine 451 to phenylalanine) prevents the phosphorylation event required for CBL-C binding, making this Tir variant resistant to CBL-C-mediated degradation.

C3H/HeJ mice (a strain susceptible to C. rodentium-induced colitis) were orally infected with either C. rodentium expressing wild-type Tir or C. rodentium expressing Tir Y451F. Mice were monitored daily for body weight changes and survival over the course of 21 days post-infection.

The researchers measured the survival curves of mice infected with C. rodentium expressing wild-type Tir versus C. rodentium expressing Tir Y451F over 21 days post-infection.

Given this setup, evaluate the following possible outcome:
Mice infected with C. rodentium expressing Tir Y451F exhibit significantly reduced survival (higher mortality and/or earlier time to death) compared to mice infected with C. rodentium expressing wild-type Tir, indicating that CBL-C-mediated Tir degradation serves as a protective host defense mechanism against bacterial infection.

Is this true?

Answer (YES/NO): YES